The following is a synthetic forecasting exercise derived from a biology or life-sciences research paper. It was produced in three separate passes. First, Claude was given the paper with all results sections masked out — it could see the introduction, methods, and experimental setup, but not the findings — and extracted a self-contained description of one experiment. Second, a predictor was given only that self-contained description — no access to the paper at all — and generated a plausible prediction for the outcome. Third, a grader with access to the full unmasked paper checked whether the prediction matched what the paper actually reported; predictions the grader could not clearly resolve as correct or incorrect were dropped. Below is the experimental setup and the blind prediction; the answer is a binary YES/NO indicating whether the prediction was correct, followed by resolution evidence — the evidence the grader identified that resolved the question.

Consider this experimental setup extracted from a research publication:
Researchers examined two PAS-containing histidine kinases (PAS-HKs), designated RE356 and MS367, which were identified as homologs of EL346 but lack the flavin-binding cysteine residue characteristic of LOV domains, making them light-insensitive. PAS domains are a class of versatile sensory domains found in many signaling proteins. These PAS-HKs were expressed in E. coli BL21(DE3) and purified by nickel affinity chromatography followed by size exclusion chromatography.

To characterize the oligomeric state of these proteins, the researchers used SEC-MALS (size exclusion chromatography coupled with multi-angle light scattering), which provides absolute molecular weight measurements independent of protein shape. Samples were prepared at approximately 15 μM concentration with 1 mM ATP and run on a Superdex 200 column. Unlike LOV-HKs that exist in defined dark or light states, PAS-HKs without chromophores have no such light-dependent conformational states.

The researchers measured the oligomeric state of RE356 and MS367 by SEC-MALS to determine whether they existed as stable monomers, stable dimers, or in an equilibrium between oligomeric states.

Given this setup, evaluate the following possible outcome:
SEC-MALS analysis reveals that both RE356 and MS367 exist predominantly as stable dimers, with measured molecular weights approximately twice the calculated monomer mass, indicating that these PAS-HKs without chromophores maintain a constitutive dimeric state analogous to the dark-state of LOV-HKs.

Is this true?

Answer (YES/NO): NO